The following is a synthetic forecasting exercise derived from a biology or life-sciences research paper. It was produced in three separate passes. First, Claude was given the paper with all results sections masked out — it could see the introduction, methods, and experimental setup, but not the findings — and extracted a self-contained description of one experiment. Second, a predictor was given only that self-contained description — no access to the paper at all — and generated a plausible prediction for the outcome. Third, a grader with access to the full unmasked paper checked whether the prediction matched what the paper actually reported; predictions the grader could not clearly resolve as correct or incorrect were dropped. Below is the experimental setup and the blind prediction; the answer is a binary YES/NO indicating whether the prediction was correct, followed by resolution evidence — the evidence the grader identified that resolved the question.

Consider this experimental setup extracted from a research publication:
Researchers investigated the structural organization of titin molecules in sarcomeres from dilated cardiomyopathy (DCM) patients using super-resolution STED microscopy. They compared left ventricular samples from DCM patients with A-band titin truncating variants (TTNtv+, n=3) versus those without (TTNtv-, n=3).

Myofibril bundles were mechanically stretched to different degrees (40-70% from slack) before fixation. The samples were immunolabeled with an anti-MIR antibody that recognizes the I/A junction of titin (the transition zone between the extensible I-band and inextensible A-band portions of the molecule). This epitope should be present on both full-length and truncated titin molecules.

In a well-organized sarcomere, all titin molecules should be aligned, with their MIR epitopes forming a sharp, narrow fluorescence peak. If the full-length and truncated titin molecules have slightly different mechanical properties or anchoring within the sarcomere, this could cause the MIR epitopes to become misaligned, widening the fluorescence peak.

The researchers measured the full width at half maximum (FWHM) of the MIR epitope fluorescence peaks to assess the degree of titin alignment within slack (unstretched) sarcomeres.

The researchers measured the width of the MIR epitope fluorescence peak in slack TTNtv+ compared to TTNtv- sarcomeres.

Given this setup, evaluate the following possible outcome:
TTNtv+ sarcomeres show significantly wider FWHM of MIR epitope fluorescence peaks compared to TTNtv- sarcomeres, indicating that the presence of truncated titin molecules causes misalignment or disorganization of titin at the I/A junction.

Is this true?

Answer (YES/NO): YES